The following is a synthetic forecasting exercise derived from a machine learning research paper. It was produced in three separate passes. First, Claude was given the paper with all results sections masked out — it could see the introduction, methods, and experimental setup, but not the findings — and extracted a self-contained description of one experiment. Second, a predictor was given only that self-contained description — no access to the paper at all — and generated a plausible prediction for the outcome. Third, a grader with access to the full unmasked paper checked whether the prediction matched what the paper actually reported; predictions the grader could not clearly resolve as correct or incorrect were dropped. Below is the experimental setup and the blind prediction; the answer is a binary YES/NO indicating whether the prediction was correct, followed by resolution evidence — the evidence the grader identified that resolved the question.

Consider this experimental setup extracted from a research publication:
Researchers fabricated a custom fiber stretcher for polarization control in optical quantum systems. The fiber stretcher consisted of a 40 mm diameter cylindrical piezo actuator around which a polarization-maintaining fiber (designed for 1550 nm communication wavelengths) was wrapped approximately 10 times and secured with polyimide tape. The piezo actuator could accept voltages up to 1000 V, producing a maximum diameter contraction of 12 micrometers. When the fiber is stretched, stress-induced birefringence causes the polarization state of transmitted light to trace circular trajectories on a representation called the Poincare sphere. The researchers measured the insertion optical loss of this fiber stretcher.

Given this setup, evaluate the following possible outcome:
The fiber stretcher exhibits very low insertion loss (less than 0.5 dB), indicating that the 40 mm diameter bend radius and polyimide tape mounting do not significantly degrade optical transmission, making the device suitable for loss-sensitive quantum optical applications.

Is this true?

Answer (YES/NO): YES